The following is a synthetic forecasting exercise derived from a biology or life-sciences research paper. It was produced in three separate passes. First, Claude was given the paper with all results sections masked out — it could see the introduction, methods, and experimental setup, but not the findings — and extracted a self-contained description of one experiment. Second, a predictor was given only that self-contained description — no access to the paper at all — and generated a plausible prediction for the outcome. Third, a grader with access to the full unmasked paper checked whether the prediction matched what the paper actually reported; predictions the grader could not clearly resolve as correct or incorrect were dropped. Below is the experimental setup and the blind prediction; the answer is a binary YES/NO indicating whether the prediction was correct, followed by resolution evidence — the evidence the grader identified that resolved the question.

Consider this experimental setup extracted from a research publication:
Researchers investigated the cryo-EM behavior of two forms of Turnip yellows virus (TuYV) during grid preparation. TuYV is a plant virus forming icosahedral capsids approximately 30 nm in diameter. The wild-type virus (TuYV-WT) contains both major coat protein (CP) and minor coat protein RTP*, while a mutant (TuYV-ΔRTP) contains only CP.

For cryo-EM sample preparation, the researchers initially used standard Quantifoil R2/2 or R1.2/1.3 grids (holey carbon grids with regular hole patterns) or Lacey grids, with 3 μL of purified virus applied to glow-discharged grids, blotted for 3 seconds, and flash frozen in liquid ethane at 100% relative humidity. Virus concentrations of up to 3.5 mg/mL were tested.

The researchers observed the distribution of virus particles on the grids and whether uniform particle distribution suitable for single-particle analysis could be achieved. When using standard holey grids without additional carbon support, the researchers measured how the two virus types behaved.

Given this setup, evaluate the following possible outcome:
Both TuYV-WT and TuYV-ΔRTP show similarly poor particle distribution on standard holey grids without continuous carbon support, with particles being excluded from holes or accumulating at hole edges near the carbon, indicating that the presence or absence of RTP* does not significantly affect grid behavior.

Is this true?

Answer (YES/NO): NO